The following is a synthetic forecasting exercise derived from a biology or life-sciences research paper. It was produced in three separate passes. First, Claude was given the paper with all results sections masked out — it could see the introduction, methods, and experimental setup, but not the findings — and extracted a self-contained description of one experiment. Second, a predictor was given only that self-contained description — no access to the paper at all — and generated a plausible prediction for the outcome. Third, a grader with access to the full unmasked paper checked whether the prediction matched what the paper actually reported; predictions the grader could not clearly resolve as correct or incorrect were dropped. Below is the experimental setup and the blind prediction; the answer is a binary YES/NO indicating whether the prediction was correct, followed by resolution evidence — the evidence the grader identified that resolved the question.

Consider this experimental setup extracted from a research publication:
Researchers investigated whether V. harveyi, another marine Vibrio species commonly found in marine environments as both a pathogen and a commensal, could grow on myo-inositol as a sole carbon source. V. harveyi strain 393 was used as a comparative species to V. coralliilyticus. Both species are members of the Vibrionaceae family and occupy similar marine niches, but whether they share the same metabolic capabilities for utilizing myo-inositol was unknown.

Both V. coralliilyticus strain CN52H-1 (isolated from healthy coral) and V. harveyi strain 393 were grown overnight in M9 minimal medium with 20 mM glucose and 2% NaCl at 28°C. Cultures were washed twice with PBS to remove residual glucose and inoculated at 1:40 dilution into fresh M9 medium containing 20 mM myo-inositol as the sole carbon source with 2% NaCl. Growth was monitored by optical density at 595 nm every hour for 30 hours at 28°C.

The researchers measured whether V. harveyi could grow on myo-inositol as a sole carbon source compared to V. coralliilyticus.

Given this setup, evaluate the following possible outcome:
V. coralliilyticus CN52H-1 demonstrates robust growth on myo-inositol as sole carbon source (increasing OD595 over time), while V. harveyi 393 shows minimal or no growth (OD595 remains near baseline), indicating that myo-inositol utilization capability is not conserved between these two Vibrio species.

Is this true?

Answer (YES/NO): YES